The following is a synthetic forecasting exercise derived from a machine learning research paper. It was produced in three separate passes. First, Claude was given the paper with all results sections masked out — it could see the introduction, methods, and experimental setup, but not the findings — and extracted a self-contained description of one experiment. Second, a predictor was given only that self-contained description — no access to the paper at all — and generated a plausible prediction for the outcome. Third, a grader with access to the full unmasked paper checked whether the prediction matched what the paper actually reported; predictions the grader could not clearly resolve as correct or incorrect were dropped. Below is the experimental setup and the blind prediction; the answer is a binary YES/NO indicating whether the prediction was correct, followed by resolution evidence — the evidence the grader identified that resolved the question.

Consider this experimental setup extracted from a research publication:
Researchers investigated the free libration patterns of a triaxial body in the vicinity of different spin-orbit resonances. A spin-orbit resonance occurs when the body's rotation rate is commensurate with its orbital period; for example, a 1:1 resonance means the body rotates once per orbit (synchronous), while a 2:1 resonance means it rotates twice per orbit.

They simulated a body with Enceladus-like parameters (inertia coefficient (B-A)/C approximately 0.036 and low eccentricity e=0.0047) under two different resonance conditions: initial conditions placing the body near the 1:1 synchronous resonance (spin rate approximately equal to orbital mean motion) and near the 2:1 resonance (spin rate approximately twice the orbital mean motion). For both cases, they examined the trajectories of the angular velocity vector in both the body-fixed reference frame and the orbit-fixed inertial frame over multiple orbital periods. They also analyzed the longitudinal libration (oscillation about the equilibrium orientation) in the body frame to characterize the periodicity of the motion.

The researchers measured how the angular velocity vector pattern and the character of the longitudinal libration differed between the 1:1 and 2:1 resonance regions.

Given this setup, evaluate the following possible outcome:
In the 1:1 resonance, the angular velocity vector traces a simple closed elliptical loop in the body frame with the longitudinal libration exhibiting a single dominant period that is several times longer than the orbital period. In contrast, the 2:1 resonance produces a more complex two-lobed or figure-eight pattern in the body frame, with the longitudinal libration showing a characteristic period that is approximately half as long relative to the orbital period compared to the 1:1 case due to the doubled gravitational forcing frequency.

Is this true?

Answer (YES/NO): NO